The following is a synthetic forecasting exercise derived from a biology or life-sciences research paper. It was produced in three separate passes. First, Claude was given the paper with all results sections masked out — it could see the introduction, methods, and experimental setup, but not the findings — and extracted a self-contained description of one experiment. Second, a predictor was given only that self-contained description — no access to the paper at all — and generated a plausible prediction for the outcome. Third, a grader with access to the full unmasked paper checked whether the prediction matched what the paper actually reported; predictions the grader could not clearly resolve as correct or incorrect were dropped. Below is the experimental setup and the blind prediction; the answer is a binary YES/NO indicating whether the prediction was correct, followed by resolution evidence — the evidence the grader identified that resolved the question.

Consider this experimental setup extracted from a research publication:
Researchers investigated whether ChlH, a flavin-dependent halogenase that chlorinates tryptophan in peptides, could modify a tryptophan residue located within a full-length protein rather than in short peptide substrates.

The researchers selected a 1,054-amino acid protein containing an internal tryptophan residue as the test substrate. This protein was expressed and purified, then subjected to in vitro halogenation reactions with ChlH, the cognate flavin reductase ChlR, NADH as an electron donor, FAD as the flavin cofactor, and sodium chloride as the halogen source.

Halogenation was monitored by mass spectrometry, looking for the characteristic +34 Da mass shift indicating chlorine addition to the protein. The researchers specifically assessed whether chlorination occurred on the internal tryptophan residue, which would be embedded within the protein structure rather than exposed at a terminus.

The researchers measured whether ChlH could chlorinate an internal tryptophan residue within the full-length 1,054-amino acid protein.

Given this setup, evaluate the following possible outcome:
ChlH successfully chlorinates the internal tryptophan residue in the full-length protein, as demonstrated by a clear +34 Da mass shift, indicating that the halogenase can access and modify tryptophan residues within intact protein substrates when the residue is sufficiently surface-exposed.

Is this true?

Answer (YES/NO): NO